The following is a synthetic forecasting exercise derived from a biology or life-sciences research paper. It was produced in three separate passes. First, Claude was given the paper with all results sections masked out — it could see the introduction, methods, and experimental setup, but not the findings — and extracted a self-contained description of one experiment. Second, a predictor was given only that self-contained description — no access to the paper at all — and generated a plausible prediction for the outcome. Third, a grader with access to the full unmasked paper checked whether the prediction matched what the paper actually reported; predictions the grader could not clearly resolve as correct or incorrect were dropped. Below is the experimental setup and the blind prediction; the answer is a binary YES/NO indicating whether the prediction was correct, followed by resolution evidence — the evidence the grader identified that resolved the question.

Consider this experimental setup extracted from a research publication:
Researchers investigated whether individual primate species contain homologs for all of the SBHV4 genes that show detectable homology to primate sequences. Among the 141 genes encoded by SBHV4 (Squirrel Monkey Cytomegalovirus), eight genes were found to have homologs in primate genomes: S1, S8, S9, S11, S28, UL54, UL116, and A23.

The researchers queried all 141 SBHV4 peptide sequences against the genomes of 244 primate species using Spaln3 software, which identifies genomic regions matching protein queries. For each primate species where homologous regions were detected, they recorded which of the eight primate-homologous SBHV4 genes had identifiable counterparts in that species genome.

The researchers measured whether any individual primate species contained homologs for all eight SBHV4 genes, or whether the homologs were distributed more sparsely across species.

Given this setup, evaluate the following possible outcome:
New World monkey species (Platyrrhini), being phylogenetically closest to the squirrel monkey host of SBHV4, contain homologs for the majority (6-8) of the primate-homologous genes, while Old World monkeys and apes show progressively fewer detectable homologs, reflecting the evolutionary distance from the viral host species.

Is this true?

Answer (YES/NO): NO